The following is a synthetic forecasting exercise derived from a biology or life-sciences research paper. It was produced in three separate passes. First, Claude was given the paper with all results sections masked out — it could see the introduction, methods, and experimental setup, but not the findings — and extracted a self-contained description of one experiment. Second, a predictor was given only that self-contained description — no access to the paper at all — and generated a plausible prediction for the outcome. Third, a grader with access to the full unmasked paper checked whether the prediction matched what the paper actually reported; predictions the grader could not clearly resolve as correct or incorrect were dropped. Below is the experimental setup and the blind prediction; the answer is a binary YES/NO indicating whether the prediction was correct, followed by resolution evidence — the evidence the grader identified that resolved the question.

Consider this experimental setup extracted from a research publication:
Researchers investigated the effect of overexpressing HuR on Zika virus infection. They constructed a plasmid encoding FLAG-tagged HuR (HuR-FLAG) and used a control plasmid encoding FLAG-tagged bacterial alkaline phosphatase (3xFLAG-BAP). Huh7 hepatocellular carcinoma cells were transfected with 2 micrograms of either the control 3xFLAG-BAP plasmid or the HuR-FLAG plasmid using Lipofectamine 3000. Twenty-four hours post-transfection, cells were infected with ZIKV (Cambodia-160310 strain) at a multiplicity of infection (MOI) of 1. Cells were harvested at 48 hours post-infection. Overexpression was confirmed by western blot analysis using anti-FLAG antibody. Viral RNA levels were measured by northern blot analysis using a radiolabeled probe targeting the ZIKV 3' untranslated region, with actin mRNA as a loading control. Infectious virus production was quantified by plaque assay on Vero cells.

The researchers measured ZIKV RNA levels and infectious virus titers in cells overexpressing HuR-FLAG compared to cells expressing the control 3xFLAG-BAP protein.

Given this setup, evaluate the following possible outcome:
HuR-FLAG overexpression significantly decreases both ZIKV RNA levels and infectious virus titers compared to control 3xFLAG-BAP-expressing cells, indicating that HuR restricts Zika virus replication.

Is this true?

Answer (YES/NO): YES